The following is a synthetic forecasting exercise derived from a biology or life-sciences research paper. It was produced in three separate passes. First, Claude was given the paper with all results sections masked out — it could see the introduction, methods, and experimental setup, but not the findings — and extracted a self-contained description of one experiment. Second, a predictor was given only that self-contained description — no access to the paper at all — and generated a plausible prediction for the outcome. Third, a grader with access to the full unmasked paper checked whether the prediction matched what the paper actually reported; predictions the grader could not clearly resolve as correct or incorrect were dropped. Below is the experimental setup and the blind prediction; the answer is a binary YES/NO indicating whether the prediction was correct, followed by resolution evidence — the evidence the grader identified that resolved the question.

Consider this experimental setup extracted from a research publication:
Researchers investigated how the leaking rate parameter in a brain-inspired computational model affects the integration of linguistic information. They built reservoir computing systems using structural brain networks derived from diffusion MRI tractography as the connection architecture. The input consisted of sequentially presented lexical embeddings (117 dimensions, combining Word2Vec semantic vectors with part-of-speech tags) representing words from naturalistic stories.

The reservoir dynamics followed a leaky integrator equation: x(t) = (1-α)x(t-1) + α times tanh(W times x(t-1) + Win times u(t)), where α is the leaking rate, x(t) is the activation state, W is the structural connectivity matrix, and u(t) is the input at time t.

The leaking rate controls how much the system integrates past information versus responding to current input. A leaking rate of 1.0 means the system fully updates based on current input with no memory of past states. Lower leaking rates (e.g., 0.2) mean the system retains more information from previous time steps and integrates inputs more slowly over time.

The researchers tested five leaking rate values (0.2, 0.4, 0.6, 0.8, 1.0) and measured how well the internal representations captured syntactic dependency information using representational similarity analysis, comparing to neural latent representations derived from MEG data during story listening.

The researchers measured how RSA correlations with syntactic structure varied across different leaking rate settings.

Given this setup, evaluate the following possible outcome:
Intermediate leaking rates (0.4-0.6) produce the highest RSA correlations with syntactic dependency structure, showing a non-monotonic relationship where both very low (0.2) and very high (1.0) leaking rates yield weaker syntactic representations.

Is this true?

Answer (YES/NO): NO